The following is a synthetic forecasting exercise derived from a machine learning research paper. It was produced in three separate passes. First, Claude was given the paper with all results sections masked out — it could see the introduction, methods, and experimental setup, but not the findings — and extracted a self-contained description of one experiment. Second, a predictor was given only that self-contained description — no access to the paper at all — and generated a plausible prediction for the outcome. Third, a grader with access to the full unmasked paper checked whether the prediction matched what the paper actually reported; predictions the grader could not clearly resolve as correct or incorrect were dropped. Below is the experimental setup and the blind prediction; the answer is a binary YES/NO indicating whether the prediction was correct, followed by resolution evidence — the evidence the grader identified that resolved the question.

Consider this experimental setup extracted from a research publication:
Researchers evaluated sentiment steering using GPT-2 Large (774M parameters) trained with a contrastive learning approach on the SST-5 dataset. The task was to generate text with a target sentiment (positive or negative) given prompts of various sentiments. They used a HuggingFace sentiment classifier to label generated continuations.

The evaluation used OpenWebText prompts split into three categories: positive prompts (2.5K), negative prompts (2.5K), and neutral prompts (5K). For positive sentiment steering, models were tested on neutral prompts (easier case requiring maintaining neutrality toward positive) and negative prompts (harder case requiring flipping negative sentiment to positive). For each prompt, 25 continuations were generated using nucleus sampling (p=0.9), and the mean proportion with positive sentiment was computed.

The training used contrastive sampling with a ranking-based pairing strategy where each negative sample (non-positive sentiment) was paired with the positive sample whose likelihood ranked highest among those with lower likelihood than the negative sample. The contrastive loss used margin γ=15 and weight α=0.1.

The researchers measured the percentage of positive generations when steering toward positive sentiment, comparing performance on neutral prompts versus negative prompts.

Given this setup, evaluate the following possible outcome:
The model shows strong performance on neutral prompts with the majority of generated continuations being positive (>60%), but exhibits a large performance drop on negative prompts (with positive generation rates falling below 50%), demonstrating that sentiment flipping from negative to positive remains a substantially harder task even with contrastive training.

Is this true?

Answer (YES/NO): NO